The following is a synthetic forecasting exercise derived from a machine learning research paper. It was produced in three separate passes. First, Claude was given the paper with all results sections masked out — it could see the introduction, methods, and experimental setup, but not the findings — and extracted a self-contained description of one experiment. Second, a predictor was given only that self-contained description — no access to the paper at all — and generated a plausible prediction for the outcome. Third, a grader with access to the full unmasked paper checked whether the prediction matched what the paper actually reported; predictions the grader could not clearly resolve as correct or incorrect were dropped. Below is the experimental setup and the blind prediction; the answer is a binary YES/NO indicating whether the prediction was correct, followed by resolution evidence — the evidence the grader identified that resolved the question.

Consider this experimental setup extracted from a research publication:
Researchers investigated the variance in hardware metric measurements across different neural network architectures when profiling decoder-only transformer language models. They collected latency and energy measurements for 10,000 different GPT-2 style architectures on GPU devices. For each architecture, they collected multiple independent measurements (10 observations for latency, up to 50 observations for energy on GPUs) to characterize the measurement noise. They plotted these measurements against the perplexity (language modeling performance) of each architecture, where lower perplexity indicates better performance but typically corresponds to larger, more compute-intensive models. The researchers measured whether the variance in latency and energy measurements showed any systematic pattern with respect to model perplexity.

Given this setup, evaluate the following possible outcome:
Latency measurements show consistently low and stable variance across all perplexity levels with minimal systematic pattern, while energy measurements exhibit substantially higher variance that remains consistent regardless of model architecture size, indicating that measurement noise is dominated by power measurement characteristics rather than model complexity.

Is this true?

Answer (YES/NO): NO